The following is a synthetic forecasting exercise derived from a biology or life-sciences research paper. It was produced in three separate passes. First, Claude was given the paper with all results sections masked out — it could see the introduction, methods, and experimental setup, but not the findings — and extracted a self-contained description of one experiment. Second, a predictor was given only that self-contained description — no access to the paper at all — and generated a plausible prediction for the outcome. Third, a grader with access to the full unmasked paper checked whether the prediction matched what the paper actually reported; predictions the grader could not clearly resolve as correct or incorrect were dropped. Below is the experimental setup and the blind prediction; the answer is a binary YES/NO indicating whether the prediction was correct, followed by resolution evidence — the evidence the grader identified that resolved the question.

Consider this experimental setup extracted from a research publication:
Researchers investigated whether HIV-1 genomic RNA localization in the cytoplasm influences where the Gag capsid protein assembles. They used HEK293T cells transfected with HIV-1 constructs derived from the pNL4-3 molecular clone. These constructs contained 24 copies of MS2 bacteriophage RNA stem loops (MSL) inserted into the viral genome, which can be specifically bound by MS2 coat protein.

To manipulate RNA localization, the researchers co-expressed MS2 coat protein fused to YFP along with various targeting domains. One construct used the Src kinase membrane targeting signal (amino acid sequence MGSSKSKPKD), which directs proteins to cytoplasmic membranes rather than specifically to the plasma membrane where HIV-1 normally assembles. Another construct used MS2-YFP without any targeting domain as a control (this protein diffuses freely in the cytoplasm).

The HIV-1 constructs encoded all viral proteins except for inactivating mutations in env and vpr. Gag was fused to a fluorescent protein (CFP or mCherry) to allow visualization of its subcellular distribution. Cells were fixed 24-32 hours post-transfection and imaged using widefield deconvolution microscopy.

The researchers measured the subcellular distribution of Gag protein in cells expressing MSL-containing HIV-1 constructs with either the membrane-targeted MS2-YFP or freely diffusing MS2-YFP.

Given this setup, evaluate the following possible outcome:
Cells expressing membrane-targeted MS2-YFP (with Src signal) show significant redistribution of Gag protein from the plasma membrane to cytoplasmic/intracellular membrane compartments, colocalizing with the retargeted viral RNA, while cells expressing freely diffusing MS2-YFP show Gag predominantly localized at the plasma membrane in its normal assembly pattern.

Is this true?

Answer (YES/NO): YES